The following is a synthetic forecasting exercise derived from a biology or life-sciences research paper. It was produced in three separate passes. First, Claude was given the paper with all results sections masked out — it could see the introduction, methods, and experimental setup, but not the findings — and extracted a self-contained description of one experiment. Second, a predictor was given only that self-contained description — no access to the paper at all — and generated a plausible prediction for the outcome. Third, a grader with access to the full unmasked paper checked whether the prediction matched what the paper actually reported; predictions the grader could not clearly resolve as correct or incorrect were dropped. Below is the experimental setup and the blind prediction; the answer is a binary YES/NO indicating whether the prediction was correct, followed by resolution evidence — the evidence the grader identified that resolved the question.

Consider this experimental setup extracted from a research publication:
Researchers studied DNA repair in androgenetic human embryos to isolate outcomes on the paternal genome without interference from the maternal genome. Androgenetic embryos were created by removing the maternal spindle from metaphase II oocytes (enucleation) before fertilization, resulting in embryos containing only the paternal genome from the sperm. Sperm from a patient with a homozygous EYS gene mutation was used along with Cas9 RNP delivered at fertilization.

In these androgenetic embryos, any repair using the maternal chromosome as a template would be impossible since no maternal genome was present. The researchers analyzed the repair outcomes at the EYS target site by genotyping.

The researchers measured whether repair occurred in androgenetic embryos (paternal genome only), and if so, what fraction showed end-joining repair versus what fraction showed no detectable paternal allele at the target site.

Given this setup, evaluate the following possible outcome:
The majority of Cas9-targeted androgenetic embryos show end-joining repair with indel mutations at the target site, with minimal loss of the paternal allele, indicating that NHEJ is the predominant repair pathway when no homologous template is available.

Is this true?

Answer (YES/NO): YES